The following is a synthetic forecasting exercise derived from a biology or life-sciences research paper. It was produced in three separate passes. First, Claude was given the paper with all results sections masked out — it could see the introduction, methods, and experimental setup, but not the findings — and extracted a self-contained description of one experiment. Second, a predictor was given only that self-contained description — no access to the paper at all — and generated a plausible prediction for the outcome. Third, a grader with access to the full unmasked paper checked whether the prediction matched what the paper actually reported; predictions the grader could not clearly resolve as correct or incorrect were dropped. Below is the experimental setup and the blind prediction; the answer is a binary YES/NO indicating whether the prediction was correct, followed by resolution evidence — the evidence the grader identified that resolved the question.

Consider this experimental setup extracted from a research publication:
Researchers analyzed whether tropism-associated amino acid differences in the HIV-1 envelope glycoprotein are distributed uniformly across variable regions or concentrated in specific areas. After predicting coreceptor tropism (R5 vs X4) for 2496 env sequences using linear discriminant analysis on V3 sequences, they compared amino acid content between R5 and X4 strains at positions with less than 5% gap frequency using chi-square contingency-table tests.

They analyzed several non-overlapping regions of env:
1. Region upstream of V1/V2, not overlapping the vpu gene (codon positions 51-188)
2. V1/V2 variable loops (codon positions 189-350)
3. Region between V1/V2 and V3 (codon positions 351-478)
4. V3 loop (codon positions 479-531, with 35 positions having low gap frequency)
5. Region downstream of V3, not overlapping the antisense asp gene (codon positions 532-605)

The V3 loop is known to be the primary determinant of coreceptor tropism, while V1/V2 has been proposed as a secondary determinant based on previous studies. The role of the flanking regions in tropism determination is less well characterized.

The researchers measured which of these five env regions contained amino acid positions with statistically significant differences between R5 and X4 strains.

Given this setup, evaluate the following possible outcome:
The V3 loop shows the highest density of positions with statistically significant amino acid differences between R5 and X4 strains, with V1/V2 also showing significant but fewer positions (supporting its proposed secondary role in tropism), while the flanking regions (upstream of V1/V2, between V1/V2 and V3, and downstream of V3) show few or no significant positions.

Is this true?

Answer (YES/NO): YES